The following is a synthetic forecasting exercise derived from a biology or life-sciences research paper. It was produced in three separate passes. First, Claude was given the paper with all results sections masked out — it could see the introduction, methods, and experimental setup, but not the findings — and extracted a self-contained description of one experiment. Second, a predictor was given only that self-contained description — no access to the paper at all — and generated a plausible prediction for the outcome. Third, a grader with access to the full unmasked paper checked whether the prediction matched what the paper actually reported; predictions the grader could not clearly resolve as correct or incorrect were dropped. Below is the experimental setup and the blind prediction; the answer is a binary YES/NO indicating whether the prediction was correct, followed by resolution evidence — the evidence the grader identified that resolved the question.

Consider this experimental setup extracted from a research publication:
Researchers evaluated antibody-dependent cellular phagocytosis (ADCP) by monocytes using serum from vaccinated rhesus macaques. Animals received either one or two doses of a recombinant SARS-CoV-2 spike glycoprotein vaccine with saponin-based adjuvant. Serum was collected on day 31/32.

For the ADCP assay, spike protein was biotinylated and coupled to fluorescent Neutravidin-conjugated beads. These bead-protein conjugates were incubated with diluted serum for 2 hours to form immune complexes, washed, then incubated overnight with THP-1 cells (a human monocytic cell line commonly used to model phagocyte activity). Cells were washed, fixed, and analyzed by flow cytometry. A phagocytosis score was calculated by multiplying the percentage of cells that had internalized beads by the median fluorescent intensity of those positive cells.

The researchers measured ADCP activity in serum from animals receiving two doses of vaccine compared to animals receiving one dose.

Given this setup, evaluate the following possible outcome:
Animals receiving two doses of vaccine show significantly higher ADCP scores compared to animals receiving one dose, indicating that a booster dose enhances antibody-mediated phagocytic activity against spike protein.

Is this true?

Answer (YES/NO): YES